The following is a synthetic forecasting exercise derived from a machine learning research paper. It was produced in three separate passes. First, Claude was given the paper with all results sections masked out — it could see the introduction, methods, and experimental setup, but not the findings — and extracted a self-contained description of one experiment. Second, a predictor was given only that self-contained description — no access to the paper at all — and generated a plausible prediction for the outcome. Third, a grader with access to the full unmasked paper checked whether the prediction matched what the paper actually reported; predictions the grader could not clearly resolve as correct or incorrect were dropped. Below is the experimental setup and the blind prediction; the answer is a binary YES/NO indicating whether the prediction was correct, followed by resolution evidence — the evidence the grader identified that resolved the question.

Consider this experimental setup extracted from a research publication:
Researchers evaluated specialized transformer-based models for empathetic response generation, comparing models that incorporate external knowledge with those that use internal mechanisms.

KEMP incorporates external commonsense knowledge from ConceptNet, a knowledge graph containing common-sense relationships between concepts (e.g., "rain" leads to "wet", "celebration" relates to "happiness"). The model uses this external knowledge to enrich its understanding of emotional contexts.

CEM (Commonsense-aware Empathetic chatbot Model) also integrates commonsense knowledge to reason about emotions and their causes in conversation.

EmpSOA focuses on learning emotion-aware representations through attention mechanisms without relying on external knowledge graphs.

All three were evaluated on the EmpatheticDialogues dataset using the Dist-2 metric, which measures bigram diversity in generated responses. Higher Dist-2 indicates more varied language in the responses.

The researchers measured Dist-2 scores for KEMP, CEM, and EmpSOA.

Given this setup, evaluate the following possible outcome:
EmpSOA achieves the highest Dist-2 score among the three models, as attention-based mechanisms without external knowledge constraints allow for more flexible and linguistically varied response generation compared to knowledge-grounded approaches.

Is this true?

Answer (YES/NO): YES